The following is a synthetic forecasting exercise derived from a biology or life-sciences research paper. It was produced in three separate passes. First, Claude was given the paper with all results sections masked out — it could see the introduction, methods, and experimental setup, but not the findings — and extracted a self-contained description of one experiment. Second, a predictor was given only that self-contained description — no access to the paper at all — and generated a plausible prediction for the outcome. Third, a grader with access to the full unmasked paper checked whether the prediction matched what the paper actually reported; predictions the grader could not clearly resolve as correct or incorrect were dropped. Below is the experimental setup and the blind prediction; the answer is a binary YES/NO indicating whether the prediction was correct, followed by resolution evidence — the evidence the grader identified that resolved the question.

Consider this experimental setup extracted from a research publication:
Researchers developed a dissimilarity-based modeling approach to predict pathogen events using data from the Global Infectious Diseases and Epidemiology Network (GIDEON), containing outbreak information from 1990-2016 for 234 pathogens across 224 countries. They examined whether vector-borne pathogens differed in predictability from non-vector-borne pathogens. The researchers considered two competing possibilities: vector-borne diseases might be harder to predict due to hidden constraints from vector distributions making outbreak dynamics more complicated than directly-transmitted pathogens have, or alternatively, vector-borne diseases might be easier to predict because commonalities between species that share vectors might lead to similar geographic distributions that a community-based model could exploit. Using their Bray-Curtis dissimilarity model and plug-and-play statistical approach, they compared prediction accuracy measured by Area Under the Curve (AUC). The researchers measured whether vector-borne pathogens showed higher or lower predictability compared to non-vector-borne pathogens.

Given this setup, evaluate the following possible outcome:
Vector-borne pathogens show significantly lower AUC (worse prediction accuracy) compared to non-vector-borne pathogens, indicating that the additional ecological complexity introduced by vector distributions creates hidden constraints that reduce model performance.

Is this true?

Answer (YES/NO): NO